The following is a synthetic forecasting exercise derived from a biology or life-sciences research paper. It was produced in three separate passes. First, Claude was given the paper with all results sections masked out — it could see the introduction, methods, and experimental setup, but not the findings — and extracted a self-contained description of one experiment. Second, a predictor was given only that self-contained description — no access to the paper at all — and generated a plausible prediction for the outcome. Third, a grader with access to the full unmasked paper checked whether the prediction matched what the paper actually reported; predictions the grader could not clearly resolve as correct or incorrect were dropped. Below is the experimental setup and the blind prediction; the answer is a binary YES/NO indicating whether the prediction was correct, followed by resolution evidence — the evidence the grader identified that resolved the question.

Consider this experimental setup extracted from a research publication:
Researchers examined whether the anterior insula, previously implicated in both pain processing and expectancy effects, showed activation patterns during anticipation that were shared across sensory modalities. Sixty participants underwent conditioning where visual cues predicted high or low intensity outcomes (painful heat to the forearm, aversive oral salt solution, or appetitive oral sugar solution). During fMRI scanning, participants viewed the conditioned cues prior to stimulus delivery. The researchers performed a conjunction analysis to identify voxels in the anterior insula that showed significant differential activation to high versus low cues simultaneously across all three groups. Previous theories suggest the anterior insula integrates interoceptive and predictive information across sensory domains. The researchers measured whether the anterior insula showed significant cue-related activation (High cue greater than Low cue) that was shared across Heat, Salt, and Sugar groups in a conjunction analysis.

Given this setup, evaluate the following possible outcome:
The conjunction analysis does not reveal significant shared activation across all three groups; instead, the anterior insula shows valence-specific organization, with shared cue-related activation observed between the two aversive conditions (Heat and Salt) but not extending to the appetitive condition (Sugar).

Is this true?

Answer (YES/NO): NO